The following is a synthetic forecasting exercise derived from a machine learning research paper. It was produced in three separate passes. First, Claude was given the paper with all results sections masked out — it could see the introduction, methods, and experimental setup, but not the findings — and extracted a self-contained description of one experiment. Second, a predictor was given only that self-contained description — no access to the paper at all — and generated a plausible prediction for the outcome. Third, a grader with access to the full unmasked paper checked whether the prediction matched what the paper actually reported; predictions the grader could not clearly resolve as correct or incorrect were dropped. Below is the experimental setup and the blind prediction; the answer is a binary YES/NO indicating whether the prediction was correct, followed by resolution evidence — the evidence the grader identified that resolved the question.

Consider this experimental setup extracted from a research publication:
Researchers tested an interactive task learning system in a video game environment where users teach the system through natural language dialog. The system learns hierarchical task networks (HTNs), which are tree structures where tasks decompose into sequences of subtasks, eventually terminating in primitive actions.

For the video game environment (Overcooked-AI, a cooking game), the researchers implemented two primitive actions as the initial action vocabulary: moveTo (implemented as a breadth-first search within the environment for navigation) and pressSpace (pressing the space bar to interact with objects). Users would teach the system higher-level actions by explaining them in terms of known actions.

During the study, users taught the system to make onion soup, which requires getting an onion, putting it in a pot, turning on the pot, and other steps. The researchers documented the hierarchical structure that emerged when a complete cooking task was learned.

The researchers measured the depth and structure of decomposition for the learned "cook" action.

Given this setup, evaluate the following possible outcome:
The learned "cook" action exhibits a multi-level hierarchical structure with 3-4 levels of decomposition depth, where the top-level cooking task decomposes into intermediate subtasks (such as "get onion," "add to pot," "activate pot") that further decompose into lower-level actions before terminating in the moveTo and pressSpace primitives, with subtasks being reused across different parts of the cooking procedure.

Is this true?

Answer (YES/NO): YES